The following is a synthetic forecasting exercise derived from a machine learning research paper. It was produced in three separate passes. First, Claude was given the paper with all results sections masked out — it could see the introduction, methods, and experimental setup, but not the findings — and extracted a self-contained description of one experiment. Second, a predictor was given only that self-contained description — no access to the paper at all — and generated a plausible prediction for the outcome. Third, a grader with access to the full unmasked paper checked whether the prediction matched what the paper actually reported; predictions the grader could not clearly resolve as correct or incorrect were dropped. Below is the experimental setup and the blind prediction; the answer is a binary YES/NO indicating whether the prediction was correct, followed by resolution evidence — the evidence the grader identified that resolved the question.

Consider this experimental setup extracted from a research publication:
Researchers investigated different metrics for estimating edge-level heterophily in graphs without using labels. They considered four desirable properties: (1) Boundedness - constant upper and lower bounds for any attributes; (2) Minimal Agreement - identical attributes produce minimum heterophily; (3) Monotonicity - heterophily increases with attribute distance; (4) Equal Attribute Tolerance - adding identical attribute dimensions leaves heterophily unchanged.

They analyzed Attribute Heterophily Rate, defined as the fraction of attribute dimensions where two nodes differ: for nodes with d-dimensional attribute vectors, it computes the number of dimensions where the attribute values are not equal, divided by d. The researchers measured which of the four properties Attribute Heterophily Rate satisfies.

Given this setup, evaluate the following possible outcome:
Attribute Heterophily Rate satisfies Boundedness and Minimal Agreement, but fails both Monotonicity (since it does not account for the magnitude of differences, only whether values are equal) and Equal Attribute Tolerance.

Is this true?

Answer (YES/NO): YES